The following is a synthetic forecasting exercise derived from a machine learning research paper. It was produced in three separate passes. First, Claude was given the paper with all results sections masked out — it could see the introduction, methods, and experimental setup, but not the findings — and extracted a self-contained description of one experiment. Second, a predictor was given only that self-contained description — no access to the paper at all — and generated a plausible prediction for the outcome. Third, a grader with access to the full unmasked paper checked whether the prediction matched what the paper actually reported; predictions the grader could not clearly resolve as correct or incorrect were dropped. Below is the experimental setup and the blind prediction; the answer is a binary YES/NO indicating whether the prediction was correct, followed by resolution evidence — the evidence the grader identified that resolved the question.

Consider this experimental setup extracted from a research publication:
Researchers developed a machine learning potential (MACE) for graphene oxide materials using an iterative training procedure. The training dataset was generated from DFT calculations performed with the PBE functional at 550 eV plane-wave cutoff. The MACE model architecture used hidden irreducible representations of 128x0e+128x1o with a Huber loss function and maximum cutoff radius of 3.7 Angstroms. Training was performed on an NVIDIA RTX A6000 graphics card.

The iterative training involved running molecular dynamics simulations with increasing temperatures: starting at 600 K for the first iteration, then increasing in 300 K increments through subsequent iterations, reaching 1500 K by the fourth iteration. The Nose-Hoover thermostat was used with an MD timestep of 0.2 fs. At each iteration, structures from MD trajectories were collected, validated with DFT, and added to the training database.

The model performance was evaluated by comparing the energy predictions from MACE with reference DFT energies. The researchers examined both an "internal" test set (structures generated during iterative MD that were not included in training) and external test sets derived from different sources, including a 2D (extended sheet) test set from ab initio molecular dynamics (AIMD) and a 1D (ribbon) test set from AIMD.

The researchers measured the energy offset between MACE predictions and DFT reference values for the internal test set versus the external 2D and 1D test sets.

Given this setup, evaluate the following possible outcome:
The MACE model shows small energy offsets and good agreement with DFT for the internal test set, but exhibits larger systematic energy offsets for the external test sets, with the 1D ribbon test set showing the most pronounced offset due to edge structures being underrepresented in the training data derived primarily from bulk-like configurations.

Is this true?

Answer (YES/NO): NO